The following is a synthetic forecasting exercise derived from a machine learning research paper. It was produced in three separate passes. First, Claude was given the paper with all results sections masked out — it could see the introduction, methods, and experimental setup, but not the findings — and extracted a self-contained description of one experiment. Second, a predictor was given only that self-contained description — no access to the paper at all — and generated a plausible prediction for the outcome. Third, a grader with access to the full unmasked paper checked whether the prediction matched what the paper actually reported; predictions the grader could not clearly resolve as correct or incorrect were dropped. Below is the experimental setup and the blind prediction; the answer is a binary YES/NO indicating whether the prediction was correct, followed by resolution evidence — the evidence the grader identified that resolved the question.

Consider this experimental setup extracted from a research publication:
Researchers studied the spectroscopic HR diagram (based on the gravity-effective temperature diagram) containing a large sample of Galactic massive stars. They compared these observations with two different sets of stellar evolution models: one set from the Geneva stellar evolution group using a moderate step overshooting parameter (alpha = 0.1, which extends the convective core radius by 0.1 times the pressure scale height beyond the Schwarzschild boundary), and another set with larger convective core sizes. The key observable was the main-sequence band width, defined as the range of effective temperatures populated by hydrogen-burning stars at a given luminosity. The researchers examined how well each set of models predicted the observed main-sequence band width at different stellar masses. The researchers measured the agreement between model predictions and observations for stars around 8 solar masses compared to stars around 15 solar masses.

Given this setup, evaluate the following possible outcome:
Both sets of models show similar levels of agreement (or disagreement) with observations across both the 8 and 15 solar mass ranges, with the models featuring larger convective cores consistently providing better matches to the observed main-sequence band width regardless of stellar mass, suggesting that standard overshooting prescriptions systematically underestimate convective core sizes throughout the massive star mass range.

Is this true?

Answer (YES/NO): NO